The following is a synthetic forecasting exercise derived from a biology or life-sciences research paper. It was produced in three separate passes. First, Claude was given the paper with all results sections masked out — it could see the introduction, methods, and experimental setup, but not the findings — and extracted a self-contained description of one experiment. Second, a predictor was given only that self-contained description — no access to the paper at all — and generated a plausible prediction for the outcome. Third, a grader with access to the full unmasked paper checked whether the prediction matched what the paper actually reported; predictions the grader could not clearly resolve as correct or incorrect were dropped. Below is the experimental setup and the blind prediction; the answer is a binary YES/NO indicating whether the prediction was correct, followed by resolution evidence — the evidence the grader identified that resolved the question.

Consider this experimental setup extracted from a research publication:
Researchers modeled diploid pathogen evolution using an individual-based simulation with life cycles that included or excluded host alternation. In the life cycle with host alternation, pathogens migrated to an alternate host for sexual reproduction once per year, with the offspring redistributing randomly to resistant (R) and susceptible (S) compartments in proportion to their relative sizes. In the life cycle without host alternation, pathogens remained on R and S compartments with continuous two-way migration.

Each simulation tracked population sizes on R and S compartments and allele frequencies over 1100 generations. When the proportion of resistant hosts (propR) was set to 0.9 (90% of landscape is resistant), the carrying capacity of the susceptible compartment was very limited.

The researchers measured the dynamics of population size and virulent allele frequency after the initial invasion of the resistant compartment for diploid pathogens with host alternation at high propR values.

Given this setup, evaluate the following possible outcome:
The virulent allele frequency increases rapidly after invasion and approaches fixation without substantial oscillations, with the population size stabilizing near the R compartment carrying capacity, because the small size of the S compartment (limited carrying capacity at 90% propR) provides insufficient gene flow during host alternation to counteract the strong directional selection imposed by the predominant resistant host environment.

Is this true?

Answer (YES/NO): NO